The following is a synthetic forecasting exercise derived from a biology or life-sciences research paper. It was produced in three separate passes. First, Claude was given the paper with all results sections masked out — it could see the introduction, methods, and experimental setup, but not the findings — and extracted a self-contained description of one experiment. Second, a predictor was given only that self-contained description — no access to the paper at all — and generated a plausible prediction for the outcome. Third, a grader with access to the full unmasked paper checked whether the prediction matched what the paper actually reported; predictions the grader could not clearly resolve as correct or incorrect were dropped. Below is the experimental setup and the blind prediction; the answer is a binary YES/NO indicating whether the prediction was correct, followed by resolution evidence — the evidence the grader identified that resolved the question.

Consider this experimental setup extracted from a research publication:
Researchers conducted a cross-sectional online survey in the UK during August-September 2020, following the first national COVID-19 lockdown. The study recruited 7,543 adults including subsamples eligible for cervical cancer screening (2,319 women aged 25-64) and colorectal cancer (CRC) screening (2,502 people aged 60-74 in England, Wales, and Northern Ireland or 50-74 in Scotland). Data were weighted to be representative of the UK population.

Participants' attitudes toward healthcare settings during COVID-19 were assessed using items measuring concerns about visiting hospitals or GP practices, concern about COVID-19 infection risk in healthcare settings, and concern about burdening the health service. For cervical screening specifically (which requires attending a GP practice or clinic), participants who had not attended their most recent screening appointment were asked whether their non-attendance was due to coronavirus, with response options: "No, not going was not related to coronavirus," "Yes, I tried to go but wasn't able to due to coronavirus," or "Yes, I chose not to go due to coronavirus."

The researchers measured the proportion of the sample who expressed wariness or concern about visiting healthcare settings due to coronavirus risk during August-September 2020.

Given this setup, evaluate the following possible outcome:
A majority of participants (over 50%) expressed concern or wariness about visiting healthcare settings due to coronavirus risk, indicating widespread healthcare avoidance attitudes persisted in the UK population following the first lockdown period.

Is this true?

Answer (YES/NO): NO